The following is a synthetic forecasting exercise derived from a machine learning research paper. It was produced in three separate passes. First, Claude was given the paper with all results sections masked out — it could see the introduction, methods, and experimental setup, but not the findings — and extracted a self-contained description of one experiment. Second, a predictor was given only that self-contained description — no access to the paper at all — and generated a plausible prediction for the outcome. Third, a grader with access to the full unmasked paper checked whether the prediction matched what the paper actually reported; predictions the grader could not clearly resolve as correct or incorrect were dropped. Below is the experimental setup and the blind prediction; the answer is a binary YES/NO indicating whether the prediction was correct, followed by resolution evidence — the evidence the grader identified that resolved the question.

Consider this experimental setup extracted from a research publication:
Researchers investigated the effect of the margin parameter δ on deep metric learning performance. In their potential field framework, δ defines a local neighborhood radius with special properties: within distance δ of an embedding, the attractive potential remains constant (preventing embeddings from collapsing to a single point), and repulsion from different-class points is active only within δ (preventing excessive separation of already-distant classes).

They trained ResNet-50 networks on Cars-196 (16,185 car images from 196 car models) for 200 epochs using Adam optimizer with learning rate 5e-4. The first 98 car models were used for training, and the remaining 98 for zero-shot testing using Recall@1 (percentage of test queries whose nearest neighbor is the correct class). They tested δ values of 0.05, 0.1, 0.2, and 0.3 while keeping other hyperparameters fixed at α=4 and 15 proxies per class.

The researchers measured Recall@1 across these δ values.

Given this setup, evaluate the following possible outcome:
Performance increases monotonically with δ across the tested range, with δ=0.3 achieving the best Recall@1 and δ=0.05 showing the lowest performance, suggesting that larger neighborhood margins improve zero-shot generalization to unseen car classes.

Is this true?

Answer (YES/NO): NO